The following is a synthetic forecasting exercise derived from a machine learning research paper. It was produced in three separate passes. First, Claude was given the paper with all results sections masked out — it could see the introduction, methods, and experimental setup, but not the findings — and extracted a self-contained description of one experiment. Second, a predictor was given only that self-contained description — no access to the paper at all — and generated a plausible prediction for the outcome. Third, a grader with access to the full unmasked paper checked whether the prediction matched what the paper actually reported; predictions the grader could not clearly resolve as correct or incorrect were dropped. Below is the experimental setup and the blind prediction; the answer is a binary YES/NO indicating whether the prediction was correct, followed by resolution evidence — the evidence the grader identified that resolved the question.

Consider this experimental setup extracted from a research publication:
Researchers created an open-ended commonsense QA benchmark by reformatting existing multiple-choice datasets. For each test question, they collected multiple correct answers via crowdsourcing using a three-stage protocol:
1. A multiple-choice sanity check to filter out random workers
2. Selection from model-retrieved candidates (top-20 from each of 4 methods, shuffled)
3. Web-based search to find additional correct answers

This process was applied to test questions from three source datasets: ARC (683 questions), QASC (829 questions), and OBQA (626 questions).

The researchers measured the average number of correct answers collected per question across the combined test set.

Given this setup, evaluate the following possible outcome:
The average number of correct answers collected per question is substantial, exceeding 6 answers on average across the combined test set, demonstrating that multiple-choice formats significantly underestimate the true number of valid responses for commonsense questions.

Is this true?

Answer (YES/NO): YES